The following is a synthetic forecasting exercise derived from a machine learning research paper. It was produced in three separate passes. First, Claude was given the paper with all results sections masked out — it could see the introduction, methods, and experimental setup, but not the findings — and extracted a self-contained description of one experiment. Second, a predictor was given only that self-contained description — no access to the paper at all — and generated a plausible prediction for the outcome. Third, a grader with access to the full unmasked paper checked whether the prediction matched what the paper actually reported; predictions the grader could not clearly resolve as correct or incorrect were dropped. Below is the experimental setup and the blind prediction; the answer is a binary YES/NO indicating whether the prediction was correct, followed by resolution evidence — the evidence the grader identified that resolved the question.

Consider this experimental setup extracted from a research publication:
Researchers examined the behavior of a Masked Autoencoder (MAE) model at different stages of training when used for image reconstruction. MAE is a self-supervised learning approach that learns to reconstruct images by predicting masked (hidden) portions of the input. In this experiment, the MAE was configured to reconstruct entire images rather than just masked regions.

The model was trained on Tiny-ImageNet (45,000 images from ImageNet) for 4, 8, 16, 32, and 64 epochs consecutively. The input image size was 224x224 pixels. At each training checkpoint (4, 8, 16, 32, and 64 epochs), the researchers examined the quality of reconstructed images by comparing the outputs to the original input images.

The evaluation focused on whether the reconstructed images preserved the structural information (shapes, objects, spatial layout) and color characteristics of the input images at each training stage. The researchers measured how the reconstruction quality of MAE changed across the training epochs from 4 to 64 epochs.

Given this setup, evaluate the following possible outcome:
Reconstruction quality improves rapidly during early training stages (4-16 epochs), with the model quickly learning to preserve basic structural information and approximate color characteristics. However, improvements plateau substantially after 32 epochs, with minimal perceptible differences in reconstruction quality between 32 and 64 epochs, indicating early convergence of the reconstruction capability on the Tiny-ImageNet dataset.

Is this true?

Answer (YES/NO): NO